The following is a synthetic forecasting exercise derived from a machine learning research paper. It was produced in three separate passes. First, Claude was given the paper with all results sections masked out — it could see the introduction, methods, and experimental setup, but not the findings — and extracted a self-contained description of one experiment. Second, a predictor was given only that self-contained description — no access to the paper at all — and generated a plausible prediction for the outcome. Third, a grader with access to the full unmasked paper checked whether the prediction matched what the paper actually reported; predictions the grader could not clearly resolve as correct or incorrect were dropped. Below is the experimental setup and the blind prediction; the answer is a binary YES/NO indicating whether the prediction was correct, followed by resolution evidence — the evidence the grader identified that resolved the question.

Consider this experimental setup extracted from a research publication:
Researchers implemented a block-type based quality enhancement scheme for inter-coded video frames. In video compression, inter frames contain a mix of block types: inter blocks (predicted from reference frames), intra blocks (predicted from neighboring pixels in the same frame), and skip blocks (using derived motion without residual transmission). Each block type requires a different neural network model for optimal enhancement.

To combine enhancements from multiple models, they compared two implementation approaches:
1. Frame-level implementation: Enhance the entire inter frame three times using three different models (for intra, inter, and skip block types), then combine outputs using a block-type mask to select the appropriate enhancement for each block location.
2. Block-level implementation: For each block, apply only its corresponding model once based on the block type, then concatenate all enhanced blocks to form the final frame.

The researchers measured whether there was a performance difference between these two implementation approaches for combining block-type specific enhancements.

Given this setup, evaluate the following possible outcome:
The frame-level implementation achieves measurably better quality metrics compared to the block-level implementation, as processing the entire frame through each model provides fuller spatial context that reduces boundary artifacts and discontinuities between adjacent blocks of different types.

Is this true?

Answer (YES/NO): NO